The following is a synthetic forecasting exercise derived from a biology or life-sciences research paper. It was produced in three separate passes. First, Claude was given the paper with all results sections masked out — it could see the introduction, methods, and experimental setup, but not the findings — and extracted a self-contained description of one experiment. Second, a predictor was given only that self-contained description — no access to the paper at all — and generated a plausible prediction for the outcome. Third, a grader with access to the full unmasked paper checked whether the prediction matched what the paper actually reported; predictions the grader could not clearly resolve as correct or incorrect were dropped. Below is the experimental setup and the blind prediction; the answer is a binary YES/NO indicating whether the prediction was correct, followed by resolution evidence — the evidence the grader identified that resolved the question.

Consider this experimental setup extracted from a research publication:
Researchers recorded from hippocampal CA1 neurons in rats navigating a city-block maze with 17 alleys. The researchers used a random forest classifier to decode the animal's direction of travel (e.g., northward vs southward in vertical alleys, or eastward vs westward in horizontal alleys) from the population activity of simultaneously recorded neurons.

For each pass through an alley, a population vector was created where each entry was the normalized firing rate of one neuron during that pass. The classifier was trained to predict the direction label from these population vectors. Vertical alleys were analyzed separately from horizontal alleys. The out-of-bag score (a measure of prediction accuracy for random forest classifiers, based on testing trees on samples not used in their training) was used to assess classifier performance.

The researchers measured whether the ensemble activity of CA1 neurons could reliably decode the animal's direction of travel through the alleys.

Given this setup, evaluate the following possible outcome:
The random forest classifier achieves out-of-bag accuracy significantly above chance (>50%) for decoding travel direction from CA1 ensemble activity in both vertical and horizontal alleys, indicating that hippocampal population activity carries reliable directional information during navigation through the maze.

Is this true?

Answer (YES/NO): YES